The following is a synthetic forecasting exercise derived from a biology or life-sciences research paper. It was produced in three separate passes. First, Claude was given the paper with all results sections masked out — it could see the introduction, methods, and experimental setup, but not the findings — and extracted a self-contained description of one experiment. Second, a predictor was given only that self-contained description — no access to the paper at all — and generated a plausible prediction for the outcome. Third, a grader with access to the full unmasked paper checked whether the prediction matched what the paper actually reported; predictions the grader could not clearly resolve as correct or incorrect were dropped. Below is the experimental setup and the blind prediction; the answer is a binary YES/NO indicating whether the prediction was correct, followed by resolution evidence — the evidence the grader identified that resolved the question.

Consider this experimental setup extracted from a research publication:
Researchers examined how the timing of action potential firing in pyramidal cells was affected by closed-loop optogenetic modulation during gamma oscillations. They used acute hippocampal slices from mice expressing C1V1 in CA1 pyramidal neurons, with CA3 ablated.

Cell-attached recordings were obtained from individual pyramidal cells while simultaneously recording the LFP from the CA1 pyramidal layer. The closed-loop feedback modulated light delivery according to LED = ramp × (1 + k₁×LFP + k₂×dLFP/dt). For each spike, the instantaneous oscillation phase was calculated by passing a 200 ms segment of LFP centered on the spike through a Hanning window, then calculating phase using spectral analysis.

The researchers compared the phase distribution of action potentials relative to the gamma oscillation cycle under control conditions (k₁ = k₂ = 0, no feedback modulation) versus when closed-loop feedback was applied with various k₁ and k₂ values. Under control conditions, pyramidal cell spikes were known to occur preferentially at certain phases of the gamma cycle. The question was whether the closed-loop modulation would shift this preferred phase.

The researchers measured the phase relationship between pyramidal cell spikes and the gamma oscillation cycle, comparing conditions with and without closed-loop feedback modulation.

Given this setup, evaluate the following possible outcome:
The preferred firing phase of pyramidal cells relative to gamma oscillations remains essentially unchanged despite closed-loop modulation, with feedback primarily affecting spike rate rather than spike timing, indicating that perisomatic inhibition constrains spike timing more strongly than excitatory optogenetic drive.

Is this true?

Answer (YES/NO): NO